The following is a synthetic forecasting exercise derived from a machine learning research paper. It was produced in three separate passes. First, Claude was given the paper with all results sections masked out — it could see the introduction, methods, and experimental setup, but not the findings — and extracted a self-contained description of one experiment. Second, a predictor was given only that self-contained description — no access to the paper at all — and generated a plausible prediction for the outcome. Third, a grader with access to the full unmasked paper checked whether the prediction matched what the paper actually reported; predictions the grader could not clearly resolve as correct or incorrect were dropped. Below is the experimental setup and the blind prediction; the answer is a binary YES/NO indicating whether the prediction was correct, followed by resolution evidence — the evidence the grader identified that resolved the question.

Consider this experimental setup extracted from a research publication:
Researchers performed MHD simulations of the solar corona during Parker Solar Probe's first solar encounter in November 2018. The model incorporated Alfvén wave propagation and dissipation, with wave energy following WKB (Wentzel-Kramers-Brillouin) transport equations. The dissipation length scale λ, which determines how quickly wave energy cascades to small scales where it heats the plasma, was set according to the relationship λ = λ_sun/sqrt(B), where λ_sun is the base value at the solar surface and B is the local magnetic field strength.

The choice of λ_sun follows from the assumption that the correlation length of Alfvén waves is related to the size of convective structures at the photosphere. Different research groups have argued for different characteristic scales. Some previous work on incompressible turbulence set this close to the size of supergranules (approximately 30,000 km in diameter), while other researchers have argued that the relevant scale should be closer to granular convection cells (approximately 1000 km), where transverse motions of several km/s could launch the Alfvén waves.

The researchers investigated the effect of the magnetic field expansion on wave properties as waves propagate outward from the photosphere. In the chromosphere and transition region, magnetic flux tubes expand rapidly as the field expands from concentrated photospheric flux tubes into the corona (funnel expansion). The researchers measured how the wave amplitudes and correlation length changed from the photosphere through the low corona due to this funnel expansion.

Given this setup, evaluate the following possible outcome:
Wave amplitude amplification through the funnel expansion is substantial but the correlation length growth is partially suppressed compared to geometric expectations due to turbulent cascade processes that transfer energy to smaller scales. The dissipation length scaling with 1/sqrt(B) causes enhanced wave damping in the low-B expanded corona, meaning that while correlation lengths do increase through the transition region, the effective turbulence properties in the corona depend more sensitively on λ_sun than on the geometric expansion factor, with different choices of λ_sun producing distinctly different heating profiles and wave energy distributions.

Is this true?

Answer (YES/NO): NO